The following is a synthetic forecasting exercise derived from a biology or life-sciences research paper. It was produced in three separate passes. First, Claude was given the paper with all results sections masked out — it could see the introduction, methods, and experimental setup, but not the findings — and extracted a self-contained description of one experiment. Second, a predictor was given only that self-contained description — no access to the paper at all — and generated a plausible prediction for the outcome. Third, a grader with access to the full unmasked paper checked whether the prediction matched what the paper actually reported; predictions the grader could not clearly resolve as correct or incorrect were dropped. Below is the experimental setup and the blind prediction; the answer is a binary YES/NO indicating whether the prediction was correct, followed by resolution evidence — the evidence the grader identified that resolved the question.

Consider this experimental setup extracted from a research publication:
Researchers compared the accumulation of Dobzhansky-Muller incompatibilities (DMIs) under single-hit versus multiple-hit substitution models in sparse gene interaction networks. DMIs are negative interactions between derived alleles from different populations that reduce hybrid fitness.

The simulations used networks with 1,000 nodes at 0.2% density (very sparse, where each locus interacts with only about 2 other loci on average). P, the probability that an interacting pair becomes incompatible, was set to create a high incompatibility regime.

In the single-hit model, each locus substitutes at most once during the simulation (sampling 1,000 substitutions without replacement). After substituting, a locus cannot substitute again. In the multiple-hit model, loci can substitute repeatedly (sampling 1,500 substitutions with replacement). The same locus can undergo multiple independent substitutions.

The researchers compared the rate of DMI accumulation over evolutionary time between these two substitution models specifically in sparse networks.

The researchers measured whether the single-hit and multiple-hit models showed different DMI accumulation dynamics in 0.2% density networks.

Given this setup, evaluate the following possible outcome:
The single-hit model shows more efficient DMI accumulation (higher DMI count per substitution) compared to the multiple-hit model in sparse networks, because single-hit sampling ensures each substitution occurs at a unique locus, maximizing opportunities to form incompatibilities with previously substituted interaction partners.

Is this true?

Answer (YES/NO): YES